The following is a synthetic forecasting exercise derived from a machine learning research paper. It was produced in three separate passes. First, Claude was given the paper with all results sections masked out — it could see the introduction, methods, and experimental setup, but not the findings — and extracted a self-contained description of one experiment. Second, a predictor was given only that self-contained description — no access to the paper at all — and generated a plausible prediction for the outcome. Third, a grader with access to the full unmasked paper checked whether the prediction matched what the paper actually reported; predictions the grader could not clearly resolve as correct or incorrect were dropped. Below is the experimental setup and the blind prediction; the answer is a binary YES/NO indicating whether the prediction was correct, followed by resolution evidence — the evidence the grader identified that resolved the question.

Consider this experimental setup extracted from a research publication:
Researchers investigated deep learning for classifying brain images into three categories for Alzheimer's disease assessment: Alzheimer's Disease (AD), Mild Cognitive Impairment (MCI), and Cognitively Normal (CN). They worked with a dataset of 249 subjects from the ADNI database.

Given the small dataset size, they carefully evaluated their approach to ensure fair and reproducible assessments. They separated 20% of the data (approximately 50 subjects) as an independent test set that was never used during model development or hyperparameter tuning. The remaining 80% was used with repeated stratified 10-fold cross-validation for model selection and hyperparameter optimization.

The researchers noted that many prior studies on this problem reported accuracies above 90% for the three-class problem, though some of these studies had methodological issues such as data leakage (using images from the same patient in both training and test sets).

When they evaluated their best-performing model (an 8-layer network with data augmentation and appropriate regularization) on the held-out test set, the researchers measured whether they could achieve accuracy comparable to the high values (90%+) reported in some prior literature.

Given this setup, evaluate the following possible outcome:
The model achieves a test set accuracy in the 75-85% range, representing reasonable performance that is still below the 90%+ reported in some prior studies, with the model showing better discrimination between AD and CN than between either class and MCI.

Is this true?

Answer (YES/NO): NO